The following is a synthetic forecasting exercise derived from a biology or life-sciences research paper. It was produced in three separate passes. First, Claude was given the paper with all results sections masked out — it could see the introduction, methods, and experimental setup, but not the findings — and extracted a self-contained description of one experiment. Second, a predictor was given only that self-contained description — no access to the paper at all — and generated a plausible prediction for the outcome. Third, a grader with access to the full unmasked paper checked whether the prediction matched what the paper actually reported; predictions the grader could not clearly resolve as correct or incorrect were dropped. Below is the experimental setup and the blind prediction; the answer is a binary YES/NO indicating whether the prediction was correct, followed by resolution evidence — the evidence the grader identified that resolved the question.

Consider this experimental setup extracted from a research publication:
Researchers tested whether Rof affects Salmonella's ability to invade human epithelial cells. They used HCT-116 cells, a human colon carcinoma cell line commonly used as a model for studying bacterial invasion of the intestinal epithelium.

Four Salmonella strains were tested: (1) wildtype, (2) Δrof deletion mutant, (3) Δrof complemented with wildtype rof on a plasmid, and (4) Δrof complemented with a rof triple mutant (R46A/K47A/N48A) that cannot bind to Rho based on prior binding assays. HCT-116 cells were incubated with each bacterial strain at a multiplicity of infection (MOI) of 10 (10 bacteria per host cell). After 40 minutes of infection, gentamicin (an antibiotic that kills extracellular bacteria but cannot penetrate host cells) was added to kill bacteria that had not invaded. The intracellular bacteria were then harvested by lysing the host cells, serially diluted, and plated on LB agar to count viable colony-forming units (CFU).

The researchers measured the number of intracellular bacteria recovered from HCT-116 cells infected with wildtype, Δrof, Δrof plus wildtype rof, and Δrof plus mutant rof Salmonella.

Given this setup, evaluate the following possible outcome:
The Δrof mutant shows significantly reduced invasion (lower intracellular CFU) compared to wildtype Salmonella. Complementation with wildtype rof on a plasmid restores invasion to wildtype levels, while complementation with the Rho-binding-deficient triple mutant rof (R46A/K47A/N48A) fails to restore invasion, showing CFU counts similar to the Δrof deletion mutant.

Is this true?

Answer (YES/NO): YES